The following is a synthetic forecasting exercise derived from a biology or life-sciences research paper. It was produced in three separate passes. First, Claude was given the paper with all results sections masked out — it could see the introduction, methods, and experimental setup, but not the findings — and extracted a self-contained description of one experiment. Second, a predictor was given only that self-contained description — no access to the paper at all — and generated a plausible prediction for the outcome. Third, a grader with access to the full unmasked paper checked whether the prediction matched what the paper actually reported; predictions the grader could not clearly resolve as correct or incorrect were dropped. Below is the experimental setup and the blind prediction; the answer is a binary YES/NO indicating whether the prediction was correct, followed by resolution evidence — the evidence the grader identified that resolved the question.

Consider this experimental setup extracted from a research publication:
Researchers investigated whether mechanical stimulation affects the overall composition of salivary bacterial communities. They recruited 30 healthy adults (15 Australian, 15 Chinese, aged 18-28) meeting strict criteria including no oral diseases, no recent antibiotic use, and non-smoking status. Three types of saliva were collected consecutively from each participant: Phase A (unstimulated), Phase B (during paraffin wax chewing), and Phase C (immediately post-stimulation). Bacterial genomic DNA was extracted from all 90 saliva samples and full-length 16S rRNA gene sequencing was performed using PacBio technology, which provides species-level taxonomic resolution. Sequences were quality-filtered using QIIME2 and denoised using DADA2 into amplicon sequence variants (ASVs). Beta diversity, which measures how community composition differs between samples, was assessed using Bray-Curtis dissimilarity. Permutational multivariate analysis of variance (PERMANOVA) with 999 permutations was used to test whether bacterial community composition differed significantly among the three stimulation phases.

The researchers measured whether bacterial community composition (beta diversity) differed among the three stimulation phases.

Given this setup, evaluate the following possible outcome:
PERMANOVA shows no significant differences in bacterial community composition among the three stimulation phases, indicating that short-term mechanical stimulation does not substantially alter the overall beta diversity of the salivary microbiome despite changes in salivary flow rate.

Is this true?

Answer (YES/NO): YES